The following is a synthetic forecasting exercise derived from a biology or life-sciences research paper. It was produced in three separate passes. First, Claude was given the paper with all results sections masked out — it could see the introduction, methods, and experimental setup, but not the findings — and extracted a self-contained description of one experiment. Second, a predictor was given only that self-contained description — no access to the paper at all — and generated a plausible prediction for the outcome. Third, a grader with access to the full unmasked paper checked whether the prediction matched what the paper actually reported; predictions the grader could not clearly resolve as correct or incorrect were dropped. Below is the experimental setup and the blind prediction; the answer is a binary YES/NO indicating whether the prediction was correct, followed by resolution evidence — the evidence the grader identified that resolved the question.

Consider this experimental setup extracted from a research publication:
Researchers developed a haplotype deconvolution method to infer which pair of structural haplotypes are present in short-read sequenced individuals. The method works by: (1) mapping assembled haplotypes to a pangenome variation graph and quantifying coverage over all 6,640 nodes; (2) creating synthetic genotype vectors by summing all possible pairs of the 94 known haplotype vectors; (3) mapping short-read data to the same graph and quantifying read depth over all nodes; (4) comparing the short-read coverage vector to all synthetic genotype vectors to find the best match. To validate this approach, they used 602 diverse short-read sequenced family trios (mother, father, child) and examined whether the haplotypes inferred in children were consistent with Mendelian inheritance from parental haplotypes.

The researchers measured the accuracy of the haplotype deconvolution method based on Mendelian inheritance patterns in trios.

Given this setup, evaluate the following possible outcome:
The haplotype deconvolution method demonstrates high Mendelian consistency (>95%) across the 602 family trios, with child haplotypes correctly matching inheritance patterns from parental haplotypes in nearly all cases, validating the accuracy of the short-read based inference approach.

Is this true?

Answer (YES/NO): NO